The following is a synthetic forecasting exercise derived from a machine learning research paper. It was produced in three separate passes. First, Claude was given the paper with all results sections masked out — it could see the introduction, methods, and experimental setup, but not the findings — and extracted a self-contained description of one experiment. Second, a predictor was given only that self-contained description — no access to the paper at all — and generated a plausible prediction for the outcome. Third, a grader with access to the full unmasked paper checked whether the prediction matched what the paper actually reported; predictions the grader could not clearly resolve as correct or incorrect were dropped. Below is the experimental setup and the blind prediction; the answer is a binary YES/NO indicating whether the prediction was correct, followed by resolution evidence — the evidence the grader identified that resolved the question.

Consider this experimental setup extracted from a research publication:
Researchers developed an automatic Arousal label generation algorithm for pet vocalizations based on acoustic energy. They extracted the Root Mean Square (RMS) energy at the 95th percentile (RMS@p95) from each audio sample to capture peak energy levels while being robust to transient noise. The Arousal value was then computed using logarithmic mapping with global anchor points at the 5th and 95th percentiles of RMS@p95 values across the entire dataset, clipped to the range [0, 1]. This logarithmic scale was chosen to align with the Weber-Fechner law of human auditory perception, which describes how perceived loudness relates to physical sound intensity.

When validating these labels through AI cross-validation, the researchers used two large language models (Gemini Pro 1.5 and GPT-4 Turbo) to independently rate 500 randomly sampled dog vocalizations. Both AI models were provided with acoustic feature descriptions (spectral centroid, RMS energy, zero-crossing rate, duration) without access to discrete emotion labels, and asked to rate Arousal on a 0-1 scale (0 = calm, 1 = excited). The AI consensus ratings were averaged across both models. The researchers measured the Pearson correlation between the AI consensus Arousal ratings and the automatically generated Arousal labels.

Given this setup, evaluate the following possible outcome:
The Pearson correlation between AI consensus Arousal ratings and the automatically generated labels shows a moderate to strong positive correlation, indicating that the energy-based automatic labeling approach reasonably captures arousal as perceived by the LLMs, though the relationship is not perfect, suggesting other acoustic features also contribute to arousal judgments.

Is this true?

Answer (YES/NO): YES